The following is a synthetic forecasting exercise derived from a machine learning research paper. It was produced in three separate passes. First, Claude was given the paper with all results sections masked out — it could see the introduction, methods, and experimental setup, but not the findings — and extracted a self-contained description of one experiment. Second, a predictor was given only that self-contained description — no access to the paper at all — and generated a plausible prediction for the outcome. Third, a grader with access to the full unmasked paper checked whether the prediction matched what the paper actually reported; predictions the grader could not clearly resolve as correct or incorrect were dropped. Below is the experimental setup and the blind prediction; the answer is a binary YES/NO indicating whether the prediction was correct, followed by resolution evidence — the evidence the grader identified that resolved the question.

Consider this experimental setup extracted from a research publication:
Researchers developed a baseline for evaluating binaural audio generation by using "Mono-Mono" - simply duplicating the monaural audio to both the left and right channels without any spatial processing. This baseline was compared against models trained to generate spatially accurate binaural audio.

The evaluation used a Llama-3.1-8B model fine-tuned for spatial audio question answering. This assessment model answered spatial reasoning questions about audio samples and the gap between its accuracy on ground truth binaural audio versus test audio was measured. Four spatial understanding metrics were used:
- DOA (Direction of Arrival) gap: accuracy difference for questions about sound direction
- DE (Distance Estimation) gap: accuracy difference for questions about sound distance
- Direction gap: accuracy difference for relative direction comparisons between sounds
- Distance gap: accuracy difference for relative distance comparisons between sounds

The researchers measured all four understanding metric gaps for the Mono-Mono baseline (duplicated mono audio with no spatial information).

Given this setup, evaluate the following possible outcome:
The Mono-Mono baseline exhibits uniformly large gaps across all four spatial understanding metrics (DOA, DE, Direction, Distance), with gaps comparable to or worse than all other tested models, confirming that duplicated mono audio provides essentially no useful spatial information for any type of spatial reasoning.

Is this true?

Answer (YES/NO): YES